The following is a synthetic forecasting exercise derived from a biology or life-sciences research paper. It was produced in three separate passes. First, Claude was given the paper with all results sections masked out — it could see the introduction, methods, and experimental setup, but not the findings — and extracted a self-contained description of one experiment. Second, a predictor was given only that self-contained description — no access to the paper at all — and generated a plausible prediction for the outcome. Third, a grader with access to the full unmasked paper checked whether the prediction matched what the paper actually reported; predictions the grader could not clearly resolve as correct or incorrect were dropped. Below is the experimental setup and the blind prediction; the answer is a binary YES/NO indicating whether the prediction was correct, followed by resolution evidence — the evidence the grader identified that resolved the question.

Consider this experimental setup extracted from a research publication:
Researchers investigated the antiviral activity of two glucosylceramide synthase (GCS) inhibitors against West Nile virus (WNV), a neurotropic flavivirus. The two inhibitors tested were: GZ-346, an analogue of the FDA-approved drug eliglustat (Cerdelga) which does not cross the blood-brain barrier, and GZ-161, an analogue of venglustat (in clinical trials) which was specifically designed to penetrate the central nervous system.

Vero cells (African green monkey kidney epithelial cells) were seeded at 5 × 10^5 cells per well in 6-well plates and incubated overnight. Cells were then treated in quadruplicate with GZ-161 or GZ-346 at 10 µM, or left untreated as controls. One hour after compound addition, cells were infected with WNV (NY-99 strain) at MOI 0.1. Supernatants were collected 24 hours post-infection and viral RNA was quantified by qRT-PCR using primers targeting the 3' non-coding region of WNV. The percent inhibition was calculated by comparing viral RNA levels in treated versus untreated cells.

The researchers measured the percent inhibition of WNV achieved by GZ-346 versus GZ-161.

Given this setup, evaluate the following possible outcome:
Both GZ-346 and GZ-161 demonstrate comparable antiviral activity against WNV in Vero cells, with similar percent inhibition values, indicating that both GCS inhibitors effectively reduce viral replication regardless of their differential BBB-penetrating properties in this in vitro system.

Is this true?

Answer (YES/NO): YES